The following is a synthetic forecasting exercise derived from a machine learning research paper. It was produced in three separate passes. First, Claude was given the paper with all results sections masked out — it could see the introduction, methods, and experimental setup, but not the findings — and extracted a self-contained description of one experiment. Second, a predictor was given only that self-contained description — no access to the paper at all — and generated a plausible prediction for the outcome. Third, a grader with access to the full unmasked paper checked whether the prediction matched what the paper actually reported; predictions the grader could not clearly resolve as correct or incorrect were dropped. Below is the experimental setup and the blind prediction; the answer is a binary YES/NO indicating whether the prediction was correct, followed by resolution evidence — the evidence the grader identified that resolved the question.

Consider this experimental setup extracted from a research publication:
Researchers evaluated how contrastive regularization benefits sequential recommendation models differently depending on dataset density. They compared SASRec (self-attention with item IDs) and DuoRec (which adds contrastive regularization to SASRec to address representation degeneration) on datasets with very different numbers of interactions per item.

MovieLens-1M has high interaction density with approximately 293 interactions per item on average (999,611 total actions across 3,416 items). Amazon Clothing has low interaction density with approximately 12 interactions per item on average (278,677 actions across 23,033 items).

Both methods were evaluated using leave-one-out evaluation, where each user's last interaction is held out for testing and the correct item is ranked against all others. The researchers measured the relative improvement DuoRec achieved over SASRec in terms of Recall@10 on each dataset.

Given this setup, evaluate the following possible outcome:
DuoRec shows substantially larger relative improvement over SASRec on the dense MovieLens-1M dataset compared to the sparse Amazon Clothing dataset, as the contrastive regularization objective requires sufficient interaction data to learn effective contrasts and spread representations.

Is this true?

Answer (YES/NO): NO